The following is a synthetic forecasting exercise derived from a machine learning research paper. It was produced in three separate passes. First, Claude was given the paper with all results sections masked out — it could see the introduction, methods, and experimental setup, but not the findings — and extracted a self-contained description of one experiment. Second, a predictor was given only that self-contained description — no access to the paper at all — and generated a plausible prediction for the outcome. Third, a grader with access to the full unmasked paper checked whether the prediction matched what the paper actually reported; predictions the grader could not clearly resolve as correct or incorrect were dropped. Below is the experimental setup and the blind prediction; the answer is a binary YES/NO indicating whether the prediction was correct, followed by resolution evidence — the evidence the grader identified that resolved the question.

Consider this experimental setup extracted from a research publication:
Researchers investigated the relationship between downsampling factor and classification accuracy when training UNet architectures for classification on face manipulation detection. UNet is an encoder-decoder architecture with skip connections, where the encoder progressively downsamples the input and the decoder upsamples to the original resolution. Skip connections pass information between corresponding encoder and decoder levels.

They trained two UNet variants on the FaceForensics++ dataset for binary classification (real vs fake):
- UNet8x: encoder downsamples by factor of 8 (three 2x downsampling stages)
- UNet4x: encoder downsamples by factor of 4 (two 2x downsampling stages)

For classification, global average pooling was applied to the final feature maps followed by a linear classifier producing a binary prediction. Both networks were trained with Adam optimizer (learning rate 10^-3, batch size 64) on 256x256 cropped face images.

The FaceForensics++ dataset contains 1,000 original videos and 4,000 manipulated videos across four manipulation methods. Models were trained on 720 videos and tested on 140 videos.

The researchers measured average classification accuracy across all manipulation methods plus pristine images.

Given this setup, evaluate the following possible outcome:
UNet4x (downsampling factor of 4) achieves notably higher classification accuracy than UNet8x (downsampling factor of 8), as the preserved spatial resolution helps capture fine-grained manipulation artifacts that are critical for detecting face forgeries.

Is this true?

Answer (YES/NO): YES